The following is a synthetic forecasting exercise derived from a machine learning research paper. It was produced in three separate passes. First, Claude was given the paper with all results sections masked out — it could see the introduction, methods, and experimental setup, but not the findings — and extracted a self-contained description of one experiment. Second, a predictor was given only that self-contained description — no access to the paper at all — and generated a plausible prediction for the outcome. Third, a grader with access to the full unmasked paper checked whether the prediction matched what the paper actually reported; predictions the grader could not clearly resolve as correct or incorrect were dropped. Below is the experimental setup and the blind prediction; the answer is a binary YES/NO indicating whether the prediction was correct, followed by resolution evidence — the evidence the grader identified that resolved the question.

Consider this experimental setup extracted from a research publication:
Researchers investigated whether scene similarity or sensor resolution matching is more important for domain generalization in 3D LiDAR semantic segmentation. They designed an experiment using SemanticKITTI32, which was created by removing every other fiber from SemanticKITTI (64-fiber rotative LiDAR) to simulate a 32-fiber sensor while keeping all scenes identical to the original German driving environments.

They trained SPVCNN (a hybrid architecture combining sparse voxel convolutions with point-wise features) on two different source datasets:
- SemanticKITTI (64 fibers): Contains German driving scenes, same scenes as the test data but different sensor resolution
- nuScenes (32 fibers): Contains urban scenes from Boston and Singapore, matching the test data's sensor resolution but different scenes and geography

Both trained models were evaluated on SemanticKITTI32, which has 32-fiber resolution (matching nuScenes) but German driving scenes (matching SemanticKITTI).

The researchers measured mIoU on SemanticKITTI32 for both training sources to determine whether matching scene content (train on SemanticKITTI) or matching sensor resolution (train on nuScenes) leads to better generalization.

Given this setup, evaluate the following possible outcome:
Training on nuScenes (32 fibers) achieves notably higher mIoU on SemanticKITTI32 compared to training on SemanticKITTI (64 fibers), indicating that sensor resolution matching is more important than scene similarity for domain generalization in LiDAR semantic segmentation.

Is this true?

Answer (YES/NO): NO